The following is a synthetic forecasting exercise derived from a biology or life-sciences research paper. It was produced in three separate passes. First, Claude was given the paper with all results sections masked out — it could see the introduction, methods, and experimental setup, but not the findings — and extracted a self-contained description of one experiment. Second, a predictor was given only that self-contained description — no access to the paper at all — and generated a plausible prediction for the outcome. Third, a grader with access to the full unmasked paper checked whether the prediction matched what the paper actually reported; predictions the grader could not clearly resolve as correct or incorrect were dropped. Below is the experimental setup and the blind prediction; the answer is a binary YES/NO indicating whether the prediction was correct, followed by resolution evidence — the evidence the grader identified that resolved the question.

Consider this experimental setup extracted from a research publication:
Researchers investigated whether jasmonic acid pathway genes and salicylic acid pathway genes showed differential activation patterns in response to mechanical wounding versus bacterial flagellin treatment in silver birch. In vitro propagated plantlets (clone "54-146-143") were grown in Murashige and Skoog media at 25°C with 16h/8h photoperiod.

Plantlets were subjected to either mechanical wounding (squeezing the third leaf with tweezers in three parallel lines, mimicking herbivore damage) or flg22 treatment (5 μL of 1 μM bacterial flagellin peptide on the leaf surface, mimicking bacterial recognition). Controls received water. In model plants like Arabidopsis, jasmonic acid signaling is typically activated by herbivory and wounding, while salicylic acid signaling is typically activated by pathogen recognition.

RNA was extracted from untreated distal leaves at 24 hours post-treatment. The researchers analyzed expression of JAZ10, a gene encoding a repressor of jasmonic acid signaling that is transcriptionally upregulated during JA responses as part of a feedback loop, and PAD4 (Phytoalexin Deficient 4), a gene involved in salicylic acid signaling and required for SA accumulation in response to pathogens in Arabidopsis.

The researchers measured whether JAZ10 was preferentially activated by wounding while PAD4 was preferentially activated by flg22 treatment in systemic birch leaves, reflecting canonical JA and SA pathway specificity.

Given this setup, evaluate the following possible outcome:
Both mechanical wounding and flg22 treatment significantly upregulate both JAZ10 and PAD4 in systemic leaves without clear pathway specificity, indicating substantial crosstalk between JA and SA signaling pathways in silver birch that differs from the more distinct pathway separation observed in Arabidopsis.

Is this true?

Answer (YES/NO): NO